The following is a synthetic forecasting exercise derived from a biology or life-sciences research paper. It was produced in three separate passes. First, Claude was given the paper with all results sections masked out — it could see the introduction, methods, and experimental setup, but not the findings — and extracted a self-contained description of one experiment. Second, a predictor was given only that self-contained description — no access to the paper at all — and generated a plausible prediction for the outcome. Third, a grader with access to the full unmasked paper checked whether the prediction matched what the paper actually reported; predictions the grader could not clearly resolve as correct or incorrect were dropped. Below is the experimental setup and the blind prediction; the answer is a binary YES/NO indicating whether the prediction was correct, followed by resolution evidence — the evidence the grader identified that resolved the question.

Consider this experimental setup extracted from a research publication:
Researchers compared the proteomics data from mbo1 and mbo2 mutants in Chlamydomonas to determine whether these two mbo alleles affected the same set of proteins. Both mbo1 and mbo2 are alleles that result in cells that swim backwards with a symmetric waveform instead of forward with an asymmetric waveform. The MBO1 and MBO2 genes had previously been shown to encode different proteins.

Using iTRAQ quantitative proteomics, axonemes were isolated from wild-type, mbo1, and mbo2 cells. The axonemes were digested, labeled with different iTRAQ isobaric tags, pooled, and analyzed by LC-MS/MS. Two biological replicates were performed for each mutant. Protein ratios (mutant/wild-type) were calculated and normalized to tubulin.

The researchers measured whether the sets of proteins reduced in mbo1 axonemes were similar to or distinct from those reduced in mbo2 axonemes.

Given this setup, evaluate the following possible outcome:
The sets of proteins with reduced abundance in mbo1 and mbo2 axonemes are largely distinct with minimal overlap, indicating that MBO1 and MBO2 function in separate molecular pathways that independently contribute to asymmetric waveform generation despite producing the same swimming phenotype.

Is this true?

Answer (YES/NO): NO